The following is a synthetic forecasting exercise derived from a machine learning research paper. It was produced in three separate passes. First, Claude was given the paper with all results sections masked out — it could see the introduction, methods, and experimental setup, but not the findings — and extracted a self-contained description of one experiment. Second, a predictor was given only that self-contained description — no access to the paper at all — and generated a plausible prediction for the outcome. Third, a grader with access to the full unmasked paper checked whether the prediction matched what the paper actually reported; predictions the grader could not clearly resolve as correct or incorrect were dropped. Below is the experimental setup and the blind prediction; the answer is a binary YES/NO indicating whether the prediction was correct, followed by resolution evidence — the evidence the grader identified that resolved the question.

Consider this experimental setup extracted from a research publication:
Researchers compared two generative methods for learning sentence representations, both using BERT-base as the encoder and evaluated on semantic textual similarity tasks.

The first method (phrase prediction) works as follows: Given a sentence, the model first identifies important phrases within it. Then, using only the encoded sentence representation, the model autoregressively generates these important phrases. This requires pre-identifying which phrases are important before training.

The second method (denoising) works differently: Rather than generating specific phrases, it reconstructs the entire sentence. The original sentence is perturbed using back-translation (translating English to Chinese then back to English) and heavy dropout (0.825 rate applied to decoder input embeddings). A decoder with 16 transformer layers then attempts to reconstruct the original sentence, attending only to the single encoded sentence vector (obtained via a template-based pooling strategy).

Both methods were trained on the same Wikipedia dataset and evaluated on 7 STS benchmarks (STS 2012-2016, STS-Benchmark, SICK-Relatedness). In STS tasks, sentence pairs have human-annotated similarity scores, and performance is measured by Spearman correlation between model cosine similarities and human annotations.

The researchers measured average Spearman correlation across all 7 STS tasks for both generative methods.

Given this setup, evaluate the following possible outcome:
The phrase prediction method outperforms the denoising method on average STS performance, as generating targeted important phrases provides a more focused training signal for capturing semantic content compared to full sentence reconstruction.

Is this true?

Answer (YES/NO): NO